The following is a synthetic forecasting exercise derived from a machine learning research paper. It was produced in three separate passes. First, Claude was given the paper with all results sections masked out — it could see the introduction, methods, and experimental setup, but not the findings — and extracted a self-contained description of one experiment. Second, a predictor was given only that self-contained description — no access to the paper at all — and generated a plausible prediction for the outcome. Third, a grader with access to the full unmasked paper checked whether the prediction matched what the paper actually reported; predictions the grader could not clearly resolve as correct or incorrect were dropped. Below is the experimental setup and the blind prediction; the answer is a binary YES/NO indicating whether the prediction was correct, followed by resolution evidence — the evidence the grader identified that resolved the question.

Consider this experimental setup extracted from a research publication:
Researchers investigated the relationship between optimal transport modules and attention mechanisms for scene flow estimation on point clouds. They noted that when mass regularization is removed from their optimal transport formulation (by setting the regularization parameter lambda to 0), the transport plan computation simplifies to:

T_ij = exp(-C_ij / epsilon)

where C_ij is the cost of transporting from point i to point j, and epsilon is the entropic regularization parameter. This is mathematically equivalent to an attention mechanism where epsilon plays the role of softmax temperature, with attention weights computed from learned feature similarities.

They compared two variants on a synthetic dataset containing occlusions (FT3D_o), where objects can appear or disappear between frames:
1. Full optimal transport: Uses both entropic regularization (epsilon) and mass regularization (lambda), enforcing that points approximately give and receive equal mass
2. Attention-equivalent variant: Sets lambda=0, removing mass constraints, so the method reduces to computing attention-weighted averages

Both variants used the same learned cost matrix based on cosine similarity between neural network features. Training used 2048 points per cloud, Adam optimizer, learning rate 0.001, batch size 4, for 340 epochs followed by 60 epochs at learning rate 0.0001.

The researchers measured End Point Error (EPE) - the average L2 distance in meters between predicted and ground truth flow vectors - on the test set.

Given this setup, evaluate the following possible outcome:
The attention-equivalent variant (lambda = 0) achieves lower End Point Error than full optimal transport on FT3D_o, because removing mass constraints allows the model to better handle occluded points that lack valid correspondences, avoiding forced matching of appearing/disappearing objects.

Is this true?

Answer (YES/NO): NO